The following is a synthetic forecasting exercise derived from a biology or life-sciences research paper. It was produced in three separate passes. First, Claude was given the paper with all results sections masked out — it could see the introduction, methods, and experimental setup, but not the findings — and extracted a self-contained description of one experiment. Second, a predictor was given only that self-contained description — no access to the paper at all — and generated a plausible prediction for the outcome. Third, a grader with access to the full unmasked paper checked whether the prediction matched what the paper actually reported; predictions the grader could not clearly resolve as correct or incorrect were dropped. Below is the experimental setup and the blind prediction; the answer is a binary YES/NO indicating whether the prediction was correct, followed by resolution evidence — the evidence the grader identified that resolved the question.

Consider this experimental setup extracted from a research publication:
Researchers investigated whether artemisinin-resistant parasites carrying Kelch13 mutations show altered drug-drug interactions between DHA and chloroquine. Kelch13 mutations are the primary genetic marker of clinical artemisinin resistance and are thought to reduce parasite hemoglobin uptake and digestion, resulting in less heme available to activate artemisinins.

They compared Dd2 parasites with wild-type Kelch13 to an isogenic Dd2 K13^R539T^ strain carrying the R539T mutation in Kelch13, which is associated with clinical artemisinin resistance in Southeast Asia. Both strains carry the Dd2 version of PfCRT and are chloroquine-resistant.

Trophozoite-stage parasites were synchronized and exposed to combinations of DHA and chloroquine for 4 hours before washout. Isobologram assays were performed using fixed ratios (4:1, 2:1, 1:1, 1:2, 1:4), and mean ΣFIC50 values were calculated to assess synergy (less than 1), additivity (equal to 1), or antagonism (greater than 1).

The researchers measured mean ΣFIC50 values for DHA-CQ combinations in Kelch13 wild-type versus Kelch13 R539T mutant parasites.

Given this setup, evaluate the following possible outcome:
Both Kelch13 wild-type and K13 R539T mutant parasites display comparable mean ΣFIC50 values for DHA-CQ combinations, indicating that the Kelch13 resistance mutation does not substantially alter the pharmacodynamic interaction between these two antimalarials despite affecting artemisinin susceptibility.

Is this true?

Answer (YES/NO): YES